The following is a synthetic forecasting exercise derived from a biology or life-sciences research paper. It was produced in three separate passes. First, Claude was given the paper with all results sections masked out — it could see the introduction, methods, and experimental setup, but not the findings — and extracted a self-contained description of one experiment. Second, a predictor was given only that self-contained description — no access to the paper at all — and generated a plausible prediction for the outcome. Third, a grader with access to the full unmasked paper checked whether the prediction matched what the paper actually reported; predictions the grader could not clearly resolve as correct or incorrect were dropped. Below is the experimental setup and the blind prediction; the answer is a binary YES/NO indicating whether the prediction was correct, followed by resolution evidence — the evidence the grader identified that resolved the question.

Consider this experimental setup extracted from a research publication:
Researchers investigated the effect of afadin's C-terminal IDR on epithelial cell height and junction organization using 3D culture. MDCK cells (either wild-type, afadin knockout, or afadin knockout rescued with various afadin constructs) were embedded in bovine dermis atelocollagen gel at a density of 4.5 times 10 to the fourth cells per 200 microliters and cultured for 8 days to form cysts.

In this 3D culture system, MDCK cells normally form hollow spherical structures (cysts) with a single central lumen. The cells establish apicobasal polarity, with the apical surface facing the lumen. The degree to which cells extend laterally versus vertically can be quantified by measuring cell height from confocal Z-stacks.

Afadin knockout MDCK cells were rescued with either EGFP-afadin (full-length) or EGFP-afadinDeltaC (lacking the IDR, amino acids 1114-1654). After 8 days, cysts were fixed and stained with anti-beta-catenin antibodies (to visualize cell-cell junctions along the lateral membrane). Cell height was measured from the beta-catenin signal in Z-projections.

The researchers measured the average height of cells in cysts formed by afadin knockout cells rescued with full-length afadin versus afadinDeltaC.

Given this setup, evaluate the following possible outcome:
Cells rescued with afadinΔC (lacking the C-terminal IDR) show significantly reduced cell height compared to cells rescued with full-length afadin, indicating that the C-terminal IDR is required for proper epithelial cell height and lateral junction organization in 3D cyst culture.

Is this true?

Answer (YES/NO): YES